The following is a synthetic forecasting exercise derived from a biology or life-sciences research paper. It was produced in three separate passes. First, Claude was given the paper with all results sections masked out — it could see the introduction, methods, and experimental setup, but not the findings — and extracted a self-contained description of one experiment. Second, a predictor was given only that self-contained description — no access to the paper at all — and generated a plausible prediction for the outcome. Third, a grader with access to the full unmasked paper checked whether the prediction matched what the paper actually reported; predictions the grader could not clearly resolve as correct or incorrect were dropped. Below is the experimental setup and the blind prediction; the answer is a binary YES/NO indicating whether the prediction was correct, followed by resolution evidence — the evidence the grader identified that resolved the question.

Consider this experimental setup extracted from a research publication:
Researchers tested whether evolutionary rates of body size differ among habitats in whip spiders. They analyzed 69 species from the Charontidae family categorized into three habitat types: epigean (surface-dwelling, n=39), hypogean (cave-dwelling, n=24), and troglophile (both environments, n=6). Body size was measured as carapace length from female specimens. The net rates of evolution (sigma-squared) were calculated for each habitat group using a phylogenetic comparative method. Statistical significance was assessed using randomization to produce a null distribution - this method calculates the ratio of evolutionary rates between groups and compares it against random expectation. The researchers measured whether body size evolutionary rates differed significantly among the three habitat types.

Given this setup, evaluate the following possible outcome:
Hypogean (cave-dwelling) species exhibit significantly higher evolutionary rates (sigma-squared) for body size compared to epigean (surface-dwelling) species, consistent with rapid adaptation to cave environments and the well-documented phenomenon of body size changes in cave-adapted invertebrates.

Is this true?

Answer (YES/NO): NO